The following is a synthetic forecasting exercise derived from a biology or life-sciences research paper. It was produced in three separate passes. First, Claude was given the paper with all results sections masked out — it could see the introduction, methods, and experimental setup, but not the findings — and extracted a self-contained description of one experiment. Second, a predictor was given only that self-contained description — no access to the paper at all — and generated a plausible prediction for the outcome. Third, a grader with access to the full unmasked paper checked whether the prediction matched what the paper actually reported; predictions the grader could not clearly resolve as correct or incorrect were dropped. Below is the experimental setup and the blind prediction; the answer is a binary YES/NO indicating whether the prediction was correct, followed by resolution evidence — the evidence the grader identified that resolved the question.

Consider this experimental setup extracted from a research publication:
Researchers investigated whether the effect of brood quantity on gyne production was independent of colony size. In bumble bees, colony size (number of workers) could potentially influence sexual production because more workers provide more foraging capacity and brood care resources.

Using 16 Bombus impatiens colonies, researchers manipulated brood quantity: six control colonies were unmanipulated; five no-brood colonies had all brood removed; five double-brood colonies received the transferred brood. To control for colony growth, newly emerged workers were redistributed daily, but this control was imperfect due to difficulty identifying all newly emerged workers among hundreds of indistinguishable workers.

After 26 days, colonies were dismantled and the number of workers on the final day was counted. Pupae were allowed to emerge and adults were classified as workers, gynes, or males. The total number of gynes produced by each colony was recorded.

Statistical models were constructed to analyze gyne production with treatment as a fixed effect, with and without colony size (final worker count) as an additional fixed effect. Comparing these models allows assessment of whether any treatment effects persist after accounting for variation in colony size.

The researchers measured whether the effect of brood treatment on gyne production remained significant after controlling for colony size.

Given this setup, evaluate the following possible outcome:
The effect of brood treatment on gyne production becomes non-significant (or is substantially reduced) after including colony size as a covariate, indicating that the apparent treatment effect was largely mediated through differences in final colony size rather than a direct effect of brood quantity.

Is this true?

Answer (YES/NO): NO